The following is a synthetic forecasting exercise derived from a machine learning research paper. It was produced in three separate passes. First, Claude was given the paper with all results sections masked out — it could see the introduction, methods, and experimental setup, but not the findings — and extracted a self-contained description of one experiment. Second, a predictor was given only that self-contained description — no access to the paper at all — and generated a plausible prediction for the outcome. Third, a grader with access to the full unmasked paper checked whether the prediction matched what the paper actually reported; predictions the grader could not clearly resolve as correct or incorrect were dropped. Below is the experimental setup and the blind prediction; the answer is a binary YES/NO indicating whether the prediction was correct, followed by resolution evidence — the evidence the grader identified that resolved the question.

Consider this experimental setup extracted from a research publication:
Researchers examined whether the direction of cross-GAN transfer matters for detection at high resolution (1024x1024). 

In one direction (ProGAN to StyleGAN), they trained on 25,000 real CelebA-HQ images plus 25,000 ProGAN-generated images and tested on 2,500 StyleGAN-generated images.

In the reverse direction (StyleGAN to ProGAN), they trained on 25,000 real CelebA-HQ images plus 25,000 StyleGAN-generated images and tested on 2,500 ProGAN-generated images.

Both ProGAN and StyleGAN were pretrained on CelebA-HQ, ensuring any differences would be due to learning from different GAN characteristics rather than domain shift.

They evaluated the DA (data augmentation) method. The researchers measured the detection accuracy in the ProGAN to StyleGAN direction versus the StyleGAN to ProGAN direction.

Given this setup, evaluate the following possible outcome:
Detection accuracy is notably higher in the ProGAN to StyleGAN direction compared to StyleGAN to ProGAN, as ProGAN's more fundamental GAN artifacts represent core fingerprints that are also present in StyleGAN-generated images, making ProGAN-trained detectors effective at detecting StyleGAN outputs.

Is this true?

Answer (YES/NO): NO